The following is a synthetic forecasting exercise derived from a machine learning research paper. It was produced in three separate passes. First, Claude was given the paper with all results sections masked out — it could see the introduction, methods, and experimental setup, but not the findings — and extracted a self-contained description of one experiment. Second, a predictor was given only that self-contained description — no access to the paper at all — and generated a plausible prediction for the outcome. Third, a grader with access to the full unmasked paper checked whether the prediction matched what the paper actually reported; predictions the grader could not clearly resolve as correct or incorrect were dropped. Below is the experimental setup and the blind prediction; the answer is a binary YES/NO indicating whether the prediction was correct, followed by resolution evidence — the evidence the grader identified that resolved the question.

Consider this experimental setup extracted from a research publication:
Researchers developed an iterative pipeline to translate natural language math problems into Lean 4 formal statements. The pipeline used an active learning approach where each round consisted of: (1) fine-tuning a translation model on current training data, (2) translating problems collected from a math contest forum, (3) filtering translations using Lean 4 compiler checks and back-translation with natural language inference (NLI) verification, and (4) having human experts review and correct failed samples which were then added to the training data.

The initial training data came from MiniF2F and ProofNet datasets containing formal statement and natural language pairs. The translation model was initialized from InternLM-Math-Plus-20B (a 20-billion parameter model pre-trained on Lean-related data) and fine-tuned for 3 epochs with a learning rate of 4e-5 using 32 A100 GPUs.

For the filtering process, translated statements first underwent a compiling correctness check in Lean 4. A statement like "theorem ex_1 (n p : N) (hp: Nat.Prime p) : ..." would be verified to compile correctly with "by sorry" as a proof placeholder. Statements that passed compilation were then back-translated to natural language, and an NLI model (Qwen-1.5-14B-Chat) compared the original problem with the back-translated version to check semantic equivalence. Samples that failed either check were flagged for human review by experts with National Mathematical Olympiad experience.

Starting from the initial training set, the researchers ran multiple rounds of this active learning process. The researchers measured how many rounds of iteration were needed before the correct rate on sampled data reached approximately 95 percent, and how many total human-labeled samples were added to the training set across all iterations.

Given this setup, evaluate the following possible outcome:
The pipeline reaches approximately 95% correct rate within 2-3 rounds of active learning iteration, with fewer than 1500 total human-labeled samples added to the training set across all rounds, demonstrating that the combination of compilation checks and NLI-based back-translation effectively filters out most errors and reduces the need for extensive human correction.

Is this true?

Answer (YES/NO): NO